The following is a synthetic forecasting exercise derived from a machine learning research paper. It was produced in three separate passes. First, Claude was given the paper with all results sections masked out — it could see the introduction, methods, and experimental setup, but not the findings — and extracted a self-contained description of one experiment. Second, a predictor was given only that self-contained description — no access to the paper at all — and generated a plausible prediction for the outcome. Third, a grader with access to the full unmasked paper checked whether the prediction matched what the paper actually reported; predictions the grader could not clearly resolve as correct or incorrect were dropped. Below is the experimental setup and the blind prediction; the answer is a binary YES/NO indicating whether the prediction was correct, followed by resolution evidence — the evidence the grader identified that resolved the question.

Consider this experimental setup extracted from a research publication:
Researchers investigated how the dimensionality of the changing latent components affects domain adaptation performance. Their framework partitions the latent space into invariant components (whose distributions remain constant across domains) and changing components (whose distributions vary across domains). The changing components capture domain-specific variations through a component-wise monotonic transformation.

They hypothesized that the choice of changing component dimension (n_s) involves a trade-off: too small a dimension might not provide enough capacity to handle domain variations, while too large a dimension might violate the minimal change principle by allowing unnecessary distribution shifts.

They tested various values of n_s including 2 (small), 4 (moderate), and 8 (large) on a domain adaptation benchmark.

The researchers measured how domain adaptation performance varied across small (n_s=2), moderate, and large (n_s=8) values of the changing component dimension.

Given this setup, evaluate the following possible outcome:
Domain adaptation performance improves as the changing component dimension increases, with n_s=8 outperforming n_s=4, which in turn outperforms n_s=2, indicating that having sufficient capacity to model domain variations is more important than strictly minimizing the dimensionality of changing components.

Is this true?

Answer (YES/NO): NO